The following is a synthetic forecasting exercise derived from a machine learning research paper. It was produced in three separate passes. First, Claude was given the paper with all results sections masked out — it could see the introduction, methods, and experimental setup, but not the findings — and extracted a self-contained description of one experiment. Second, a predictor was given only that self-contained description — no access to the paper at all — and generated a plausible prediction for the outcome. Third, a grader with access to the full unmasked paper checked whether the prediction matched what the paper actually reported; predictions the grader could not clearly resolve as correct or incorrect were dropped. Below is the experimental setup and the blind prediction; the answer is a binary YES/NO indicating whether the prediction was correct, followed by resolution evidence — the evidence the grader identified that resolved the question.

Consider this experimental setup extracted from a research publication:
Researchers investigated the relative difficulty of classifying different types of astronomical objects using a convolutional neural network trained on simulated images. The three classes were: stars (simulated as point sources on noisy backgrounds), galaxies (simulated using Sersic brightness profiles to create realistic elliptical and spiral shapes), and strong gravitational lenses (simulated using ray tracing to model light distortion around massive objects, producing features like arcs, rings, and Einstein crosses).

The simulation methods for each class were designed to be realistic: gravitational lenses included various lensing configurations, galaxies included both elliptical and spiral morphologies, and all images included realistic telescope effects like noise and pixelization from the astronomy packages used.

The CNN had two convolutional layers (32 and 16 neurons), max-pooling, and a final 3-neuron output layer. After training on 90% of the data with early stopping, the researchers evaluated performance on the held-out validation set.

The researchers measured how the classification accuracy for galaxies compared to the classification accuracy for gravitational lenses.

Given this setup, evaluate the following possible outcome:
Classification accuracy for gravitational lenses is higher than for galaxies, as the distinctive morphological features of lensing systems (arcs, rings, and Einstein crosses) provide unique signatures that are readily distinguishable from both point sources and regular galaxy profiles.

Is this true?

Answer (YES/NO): NO